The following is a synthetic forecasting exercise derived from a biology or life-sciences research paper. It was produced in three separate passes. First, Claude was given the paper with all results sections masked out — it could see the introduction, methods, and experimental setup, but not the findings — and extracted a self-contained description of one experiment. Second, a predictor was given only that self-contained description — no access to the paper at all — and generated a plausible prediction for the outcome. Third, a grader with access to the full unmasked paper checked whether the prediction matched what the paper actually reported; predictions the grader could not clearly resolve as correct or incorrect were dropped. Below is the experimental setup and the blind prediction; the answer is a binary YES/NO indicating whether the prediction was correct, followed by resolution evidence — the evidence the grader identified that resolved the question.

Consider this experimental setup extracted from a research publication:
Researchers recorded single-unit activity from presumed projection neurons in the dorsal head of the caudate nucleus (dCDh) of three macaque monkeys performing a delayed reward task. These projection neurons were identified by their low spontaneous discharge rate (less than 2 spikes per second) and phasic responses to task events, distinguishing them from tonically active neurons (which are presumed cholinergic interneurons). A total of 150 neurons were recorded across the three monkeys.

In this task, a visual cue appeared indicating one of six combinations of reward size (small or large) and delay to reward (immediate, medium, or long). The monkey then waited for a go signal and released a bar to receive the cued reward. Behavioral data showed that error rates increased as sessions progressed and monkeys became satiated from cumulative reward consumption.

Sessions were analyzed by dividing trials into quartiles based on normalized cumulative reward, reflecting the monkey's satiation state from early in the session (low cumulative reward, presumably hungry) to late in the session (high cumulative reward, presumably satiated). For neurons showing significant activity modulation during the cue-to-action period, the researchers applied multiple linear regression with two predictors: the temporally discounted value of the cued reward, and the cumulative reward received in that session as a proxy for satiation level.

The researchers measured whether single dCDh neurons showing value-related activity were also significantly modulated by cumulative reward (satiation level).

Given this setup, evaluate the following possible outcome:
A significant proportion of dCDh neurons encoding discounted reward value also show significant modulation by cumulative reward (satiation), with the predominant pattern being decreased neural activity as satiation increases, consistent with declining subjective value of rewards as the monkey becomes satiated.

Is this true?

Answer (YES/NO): NO